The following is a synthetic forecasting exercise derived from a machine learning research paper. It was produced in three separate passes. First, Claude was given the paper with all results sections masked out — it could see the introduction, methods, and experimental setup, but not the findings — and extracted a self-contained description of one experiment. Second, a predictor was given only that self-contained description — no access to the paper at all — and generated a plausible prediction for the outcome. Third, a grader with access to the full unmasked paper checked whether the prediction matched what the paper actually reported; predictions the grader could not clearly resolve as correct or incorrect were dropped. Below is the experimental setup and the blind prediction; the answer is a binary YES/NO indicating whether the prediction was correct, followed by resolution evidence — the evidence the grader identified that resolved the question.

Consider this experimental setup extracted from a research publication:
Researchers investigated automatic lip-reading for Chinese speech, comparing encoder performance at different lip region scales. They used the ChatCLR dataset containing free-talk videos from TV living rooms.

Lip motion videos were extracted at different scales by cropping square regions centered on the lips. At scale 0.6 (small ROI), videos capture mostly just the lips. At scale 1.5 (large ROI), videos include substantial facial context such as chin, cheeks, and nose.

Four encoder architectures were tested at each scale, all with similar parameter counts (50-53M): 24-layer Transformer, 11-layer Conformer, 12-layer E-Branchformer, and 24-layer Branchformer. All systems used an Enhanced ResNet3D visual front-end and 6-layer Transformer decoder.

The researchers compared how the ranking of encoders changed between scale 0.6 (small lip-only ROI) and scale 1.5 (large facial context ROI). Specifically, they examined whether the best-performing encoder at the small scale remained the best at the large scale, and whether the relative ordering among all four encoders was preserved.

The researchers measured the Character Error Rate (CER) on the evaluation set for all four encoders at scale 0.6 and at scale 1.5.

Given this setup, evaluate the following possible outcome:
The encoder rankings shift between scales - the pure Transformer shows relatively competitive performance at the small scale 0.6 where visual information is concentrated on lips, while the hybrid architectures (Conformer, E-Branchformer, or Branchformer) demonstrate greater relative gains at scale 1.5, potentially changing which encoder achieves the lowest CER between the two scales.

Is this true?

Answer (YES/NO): NO